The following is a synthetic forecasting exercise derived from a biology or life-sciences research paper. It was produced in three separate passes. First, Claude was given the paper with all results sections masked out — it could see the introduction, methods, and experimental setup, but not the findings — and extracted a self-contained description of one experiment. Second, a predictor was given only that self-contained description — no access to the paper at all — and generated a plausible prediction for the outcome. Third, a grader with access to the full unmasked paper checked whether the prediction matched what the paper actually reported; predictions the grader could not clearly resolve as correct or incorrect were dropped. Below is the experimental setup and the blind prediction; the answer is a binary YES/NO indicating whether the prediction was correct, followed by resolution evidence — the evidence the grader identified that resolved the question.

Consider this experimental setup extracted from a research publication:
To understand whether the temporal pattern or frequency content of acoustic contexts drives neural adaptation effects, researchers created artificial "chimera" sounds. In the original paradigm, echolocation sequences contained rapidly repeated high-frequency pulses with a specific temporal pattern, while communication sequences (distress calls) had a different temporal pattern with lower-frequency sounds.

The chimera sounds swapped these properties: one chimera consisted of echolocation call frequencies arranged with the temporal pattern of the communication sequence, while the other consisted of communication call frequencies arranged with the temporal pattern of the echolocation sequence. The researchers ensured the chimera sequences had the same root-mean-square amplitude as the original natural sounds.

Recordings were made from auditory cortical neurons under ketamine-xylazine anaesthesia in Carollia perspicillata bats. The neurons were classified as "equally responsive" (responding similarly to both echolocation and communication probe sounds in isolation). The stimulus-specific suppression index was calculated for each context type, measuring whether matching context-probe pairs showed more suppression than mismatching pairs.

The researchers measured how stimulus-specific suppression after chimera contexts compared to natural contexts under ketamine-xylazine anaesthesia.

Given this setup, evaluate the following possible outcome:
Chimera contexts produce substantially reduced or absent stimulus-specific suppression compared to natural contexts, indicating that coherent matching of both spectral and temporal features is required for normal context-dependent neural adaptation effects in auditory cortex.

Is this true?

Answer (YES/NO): NO